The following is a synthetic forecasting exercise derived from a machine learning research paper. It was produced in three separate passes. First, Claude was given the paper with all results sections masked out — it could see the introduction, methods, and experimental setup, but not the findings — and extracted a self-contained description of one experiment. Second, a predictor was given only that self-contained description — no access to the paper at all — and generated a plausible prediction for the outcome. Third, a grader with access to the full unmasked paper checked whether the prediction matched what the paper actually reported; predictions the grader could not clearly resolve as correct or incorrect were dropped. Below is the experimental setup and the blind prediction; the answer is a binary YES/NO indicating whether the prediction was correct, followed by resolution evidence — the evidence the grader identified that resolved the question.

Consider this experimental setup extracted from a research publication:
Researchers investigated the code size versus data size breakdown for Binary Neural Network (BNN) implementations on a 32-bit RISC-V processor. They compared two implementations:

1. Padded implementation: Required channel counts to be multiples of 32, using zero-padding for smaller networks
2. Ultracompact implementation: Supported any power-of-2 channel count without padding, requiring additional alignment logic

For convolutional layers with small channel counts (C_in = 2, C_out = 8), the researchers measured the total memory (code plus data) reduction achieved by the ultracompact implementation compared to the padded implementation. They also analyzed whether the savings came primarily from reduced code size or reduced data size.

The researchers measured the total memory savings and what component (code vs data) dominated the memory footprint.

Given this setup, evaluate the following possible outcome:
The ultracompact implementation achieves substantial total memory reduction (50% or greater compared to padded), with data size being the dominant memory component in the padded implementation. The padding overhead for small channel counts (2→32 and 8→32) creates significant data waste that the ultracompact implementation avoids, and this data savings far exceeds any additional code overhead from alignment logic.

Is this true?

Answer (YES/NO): NO